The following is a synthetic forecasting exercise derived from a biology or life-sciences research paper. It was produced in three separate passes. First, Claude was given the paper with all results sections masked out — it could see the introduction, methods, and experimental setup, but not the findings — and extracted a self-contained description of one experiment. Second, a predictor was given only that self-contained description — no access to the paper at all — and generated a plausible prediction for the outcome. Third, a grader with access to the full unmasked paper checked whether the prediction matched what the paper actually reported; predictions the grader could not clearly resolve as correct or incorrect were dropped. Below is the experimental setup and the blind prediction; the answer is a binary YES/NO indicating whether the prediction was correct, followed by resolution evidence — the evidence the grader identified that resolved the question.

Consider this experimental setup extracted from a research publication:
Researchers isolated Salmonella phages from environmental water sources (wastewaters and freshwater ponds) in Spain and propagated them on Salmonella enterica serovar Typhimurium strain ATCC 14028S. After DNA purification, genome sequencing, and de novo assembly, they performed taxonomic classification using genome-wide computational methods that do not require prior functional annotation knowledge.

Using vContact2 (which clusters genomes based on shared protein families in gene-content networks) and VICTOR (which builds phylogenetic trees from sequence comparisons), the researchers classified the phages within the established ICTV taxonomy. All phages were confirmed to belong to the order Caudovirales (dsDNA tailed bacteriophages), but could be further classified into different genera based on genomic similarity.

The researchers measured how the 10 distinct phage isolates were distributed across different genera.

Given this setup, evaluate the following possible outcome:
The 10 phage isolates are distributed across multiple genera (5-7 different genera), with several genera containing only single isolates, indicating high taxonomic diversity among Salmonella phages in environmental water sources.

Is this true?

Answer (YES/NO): NO